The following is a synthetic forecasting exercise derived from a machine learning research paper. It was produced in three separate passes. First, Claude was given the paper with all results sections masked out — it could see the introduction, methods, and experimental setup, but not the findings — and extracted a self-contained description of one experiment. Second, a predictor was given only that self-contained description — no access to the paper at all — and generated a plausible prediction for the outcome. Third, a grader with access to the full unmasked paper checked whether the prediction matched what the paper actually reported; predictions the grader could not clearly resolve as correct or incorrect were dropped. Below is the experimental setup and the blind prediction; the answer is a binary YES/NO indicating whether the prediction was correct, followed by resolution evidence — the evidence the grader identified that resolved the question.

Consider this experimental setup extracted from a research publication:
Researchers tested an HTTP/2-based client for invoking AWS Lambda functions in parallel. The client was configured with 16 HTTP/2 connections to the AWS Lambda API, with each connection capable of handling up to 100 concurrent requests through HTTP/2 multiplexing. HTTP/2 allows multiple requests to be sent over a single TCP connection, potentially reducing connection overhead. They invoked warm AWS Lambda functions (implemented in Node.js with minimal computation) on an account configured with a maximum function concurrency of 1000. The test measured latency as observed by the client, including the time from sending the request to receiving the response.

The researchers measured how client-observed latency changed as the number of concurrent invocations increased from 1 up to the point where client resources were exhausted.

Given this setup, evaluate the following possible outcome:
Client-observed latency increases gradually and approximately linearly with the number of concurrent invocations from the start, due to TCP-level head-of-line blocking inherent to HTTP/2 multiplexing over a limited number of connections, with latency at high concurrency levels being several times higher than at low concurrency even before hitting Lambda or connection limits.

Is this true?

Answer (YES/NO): NO